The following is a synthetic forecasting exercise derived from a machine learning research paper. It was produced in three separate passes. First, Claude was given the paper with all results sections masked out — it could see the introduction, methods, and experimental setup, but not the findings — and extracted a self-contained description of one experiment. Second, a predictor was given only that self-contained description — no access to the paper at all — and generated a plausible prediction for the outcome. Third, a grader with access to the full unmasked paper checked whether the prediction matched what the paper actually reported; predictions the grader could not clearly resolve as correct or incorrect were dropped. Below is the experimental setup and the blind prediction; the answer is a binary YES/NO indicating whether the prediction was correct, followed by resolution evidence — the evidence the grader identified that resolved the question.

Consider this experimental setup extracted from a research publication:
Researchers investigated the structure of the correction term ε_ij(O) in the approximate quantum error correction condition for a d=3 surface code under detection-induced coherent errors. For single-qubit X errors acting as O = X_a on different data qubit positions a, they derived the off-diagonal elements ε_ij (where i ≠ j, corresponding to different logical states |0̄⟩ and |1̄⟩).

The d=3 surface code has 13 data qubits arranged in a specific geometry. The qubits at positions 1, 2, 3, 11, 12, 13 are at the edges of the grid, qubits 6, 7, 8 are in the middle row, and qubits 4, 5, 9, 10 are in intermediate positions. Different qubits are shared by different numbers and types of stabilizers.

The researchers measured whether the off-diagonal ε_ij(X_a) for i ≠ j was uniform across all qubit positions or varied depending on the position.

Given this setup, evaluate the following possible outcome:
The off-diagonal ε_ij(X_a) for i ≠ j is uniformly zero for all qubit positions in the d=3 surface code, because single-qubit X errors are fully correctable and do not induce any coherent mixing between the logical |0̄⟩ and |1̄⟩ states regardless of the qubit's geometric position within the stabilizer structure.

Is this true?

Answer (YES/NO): NO